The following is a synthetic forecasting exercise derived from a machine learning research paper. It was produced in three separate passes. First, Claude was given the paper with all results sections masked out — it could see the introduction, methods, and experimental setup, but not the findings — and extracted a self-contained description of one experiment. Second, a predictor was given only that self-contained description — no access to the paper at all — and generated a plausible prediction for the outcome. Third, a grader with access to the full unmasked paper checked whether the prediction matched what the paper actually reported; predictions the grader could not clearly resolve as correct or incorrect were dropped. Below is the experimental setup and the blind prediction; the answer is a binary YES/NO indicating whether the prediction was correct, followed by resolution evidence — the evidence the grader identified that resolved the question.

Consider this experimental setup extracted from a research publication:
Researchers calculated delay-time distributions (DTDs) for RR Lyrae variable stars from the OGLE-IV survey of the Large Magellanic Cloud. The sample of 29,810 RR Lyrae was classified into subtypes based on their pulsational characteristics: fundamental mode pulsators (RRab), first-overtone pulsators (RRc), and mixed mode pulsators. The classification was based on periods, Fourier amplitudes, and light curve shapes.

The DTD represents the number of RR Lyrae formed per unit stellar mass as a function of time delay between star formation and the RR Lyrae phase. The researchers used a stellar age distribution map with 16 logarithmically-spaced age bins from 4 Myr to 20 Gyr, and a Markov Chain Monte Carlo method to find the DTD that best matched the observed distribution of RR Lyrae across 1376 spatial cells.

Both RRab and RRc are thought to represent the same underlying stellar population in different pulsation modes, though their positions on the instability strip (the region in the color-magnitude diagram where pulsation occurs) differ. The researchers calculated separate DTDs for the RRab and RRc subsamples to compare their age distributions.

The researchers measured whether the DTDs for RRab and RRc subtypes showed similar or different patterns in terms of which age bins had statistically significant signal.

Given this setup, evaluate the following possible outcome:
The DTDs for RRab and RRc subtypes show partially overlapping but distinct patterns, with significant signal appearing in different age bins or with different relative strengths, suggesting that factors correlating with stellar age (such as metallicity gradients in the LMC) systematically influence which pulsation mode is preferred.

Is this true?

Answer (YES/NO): NO